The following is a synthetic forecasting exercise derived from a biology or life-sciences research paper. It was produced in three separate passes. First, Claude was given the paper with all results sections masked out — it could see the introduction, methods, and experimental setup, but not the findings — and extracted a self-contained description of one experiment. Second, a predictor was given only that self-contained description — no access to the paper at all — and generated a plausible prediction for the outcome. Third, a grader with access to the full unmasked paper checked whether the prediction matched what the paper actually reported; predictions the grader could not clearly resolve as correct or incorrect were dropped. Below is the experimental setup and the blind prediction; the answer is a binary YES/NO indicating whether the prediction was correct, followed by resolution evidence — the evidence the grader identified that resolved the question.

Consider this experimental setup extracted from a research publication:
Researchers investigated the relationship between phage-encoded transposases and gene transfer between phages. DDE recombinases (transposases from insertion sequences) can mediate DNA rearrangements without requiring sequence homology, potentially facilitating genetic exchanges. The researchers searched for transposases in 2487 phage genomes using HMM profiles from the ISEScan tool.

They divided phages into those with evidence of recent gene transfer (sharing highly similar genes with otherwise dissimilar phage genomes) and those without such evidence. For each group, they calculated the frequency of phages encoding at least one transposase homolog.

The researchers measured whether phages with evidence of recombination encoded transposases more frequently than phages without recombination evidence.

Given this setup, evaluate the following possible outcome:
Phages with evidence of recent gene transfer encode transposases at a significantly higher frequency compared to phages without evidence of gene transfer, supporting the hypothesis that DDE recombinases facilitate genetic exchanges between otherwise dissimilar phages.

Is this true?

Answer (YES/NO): NO